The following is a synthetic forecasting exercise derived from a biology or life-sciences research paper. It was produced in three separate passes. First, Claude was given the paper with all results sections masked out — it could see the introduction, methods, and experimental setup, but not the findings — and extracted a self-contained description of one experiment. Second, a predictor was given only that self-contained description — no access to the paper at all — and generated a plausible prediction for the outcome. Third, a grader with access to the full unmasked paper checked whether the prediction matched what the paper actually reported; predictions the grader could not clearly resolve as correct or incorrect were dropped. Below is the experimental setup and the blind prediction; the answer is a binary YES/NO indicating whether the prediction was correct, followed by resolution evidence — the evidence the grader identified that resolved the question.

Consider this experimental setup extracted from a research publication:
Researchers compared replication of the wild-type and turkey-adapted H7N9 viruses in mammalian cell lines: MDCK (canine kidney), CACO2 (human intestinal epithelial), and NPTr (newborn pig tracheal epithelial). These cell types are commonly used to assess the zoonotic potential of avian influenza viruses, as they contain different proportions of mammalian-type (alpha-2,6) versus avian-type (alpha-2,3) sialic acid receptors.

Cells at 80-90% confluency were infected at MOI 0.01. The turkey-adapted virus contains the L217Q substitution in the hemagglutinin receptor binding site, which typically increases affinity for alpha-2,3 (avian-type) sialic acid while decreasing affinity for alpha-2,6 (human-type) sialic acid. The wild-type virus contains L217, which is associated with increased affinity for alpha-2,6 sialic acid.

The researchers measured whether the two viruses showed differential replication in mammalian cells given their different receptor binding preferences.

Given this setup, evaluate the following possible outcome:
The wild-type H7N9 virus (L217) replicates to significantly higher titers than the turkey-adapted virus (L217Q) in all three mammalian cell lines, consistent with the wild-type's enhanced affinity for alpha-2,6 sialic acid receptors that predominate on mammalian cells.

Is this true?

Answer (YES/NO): NO